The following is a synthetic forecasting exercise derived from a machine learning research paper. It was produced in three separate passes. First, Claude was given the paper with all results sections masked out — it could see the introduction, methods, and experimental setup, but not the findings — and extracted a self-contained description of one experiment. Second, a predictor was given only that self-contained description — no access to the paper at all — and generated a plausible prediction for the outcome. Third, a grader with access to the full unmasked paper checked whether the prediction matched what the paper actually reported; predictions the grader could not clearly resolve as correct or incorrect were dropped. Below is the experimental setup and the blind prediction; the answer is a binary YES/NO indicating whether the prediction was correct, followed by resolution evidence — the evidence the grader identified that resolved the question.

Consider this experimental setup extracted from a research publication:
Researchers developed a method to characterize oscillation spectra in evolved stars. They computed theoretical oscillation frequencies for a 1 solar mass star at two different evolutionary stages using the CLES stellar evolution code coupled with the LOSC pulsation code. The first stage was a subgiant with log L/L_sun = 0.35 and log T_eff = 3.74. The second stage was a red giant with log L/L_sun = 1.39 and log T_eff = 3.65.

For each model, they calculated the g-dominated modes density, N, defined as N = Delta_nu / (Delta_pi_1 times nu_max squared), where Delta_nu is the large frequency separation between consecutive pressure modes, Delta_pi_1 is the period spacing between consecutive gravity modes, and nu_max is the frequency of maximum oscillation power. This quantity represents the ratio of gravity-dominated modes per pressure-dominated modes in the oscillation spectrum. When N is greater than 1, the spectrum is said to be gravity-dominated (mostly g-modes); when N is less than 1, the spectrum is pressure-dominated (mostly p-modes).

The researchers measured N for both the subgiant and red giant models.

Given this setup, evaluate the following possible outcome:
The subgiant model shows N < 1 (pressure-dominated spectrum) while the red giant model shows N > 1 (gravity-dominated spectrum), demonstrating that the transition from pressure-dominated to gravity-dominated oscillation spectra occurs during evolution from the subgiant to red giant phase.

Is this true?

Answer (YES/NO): YES